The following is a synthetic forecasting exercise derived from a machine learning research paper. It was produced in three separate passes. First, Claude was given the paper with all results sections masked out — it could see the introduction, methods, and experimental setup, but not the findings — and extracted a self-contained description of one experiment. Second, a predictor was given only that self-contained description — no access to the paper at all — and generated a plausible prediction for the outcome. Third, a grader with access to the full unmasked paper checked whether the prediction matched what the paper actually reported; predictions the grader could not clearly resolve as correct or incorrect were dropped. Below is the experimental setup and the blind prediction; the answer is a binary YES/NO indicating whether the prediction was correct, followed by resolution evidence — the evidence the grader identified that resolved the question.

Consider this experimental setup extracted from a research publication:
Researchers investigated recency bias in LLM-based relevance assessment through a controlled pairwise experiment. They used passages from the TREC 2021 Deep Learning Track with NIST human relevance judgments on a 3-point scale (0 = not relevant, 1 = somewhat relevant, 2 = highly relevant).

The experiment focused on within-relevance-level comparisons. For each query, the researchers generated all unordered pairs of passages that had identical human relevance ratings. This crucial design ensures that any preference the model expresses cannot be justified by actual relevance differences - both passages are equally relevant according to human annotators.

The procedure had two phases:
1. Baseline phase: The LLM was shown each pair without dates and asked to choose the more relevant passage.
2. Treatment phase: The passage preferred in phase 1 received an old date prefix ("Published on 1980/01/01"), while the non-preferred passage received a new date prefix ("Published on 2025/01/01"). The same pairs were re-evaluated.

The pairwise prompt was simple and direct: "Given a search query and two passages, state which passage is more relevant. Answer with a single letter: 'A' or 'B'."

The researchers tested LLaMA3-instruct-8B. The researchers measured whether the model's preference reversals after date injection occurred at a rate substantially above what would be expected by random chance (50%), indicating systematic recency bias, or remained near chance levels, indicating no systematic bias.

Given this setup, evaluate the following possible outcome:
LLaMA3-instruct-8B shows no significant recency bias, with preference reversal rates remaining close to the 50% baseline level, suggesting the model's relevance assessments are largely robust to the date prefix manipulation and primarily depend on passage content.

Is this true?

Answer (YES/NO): NO